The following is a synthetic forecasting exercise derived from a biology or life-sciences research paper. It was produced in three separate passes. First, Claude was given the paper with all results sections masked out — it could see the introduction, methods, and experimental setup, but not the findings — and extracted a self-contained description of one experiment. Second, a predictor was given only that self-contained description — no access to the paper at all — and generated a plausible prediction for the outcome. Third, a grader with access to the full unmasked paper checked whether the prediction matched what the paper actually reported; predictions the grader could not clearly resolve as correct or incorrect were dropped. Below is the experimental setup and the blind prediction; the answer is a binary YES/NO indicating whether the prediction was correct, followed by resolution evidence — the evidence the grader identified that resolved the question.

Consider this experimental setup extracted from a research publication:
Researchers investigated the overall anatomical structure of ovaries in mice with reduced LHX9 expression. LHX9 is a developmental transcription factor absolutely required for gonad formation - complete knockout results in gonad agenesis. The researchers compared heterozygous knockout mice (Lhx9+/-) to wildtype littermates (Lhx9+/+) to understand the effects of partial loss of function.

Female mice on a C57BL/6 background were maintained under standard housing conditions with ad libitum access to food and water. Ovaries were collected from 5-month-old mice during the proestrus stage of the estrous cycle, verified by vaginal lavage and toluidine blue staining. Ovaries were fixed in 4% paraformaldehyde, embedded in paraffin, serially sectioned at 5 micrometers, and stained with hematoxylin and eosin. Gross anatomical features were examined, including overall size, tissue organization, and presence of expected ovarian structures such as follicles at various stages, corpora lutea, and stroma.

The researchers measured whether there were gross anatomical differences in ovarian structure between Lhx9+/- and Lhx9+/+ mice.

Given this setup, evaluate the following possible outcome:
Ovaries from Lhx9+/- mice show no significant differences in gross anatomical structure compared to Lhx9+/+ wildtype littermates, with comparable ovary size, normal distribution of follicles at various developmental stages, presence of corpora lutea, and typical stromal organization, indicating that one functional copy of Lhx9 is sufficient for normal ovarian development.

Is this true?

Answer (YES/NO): YES